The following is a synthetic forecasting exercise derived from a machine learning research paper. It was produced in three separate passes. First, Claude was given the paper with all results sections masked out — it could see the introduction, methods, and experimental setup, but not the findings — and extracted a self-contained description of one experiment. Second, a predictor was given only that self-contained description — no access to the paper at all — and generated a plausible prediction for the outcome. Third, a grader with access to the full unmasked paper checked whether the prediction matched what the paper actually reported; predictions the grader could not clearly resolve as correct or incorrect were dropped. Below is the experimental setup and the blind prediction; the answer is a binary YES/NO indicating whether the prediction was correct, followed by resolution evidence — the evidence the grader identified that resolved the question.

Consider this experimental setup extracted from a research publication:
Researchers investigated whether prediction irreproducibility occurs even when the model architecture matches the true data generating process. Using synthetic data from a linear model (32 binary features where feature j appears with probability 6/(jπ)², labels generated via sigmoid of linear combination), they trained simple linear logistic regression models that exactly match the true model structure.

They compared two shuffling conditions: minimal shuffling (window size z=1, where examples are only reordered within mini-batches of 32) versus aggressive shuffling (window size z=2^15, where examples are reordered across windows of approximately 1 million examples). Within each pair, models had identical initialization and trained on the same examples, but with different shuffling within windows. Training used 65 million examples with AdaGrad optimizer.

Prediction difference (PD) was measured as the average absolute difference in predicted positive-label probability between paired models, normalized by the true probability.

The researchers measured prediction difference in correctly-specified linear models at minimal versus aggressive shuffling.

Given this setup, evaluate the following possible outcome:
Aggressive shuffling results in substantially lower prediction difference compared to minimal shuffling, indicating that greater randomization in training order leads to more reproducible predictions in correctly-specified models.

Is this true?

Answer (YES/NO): NO